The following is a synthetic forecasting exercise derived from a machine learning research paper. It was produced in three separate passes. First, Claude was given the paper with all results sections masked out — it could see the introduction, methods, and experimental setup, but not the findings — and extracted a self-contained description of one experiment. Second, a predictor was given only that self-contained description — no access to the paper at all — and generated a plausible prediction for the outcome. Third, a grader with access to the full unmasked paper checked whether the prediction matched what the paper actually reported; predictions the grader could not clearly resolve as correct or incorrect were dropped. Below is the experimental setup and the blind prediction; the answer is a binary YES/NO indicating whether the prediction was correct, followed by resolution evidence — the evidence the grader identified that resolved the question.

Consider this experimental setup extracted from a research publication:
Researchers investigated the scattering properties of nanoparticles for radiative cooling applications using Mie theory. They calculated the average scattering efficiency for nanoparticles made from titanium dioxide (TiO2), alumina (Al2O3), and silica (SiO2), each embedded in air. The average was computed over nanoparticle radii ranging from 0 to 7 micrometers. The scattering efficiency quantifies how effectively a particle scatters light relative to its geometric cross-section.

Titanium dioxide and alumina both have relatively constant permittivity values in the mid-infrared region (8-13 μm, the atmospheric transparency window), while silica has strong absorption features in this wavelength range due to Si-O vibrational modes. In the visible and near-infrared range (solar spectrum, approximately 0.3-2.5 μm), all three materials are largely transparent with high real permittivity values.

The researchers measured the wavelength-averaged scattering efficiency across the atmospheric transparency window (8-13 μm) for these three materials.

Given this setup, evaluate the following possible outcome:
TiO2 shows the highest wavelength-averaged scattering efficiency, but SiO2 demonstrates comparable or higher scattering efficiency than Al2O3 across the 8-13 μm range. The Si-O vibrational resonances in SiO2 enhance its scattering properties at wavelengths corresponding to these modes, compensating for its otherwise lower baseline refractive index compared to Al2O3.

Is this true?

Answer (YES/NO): NO